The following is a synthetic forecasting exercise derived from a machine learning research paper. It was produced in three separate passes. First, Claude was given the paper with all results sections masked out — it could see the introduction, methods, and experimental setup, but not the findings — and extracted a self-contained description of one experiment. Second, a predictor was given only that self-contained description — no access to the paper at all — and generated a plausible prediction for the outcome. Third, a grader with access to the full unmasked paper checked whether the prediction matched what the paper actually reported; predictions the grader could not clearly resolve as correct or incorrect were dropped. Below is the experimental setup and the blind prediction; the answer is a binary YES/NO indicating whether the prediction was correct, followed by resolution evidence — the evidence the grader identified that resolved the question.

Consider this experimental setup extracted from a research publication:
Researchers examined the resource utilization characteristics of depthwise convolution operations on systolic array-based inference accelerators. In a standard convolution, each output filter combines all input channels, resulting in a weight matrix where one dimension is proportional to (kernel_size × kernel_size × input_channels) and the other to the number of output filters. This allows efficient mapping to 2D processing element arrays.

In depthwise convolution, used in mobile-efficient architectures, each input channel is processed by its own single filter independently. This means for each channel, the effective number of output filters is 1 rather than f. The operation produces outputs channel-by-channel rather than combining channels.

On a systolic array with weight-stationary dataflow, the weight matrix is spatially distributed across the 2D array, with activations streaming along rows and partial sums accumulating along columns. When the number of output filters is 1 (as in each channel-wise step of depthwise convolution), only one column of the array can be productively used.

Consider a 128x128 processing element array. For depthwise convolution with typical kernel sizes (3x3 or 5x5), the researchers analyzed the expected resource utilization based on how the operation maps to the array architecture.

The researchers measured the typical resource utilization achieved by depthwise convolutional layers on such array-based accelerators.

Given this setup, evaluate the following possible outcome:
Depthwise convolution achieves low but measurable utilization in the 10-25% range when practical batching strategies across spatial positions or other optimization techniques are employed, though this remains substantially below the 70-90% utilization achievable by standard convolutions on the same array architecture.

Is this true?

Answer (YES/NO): NO